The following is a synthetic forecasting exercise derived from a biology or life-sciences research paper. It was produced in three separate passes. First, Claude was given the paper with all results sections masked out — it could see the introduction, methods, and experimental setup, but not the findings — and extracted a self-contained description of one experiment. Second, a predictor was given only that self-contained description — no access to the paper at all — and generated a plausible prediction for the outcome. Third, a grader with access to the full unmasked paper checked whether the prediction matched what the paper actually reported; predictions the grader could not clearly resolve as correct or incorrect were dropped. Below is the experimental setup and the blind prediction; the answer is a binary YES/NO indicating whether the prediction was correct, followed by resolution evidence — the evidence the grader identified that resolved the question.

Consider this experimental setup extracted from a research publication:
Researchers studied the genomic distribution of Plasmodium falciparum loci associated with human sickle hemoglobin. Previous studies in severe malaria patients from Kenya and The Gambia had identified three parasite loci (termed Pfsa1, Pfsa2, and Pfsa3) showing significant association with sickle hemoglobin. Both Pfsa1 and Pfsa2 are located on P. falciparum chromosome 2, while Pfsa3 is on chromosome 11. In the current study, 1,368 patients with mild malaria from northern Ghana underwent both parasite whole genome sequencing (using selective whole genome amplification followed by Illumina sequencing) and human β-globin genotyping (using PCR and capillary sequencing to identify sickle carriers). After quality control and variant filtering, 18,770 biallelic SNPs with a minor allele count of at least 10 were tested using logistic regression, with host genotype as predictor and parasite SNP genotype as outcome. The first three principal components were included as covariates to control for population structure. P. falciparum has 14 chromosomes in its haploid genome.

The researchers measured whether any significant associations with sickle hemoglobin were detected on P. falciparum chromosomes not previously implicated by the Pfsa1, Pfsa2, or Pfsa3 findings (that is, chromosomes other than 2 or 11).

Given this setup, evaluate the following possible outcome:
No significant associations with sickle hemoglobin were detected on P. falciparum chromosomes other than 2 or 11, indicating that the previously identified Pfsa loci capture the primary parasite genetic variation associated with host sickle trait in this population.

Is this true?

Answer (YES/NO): NO